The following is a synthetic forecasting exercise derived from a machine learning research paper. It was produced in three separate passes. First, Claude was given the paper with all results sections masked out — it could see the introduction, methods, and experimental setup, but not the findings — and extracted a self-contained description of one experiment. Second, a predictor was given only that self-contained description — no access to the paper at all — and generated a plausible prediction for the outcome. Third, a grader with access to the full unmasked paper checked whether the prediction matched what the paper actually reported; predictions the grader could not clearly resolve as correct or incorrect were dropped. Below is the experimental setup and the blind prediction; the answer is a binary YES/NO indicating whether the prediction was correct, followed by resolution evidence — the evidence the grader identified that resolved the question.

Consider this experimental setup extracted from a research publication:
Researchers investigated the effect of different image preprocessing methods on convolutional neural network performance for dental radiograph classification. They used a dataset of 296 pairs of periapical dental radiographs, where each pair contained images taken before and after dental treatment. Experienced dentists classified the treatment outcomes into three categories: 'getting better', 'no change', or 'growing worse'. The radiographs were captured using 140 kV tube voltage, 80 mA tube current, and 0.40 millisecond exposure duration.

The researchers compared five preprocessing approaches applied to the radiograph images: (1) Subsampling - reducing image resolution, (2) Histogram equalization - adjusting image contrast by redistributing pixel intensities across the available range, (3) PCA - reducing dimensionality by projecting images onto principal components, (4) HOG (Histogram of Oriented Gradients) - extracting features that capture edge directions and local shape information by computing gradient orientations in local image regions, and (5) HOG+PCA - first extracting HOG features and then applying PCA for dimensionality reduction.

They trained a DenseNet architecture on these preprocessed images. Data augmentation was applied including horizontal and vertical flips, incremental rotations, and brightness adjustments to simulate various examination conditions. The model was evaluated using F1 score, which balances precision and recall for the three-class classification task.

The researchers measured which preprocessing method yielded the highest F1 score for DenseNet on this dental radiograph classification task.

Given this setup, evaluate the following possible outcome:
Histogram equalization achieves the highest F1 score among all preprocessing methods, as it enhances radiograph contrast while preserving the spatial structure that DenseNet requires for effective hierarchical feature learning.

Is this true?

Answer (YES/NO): NO